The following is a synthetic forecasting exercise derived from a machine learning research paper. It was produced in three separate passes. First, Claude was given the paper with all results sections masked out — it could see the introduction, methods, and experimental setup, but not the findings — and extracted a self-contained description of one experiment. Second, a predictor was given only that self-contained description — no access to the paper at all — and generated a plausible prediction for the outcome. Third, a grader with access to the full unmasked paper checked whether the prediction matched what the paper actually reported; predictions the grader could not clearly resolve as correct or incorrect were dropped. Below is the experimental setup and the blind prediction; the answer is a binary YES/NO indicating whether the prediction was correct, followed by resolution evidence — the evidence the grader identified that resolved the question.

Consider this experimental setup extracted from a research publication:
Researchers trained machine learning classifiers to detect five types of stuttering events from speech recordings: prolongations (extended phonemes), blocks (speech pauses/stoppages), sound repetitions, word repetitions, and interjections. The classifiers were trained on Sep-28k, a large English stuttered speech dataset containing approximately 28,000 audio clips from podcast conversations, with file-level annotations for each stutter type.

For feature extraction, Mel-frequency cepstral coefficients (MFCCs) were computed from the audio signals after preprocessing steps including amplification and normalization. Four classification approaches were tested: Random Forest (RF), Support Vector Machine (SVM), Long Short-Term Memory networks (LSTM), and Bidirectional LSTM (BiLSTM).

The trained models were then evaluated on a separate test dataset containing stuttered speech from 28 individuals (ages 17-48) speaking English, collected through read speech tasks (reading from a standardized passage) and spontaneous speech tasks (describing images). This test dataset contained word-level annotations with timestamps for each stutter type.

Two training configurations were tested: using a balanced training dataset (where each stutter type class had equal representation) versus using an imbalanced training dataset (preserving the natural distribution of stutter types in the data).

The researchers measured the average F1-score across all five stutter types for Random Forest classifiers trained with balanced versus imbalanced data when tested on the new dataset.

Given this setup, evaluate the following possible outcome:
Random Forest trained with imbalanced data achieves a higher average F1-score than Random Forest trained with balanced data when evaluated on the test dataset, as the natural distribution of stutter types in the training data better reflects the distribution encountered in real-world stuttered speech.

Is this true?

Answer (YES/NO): NO